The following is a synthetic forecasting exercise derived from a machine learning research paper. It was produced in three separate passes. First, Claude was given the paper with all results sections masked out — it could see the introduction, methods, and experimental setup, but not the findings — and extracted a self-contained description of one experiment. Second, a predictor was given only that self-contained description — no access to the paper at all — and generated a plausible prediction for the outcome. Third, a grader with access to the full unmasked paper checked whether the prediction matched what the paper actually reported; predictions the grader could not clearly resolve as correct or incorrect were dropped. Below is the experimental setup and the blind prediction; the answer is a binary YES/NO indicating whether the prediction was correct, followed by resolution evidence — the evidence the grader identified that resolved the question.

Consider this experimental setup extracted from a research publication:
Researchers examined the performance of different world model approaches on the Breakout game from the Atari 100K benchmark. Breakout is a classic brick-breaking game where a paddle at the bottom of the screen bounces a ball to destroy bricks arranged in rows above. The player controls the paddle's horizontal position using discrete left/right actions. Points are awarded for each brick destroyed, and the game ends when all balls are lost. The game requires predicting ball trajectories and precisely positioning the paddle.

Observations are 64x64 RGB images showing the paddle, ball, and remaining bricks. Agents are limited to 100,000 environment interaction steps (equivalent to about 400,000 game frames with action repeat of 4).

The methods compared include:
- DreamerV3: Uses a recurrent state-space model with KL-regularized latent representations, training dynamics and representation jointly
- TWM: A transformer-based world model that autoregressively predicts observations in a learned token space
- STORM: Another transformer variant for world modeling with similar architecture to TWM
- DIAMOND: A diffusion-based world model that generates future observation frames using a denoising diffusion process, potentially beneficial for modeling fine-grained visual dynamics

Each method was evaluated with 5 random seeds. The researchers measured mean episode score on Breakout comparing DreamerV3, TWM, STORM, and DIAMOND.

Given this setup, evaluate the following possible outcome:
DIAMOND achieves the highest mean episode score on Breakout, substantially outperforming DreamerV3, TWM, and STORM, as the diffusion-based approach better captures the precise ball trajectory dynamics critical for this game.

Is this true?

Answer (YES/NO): YES